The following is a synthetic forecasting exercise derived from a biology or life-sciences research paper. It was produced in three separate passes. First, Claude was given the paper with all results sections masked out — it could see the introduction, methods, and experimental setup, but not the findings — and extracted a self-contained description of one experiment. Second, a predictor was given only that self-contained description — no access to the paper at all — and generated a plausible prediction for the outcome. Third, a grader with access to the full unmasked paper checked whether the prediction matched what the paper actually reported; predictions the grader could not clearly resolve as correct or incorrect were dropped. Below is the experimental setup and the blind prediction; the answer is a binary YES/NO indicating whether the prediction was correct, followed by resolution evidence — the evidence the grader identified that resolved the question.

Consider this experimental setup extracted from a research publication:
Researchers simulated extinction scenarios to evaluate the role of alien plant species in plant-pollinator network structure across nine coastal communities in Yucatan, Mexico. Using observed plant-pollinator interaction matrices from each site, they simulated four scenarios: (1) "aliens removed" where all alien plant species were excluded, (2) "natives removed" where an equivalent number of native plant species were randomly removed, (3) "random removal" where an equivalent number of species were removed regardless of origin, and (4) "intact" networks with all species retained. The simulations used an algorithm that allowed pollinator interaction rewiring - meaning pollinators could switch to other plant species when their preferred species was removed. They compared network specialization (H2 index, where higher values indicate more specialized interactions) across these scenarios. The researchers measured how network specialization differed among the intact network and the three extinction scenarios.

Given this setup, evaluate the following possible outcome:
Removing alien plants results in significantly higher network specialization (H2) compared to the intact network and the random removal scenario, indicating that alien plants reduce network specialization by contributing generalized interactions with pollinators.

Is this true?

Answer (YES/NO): NO